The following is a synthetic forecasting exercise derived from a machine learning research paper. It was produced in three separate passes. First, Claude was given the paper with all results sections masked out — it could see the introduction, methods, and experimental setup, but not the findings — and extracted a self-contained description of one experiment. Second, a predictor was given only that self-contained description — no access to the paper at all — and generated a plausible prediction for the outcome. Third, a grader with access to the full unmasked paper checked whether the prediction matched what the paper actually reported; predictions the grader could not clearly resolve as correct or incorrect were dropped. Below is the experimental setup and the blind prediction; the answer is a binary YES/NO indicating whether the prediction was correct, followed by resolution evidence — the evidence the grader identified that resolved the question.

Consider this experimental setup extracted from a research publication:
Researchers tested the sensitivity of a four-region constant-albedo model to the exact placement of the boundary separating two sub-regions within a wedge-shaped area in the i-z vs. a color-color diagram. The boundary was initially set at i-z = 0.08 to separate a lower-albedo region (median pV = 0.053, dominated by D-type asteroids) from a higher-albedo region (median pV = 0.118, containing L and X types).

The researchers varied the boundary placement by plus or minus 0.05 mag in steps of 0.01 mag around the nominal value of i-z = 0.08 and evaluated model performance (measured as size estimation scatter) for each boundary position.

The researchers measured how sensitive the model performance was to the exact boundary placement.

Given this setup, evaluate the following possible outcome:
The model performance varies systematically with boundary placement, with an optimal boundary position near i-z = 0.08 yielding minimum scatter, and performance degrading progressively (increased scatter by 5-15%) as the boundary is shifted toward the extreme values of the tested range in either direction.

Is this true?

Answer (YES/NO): NO